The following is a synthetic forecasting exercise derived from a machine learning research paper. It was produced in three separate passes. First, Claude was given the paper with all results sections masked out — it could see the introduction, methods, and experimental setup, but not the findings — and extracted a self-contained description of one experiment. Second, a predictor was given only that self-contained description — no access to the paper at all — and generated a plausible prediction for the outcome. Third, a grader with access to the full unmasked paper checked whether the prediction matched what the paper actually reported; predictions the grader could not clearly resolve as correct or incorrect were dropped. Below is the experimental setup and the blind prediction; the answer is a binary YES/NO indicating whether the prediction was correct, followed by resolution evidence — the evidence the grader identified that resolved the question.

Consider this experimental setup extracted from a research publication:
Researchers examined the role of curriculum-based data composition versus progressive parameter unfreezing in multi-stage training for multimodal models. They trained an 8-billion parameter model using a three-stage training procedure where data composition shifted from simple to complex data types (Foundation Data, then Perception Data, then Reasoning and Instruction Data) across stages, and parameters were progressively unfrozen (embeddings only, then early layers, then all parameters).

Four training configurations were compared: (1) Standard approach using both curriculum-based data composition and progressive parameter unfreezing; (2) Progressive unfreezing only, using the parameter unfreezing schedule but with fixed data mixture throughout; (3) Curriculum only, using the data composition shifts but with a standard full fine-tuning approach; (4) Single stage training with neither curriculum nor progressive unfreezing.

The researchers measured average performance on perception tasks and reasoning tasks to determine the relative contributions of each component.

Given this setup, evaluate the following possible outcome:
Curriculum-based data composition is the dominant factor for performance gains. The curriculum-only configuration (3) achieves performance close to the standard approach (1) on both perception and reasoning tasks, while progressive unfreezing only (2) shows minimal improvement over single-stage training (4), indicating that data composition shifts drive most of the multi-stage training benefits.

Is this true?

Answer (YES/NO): NO